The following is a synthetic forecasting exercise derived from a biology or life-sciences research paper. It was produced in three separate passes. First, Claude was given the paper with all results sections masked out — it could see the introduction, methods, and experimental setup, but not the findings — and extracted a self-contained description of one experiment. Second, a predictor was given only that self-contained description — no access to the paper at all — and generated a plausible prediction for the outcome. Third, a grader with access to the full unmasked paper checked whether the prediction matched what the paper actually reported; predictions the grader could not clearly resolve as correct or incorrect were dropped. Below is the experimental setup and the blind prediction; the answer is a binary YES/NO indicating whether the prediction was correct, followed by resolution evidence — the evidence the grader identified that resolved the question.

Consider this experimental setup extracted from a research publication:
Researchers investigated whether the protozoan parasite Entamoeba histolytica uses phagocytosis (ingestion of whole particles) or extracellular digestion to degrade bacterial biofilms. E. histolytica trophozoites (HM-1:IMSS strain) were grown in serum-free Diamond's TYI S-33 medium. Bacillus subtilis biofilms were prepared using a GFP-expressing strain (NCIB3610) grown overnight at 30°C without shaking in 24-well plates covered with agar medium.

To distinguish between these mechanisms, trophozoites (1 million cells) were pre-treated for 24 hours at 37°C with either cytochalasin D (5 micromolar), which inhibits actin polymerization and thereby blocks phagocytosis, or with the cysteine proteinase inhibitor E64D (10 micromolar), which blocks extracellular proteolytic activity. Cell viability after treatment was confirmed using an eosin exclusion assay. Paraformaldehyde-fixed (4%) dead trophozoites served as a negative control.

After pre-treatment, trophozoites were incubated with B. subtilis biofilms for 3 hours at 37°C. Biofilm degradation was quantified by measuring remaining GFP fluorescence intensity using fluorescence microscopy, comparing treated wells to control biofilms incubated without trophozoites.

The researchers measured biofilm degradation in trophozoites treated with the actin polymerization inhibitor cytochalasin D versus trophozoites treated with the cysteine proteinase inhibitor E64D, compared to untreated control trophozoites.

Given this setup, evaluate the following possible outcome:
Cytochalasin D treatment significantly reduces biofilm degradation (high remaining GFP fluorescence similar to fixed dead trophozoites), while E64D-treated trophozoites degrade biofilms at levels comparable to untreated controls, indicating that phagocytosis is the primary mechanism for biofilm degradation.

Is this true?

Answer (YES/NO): NO